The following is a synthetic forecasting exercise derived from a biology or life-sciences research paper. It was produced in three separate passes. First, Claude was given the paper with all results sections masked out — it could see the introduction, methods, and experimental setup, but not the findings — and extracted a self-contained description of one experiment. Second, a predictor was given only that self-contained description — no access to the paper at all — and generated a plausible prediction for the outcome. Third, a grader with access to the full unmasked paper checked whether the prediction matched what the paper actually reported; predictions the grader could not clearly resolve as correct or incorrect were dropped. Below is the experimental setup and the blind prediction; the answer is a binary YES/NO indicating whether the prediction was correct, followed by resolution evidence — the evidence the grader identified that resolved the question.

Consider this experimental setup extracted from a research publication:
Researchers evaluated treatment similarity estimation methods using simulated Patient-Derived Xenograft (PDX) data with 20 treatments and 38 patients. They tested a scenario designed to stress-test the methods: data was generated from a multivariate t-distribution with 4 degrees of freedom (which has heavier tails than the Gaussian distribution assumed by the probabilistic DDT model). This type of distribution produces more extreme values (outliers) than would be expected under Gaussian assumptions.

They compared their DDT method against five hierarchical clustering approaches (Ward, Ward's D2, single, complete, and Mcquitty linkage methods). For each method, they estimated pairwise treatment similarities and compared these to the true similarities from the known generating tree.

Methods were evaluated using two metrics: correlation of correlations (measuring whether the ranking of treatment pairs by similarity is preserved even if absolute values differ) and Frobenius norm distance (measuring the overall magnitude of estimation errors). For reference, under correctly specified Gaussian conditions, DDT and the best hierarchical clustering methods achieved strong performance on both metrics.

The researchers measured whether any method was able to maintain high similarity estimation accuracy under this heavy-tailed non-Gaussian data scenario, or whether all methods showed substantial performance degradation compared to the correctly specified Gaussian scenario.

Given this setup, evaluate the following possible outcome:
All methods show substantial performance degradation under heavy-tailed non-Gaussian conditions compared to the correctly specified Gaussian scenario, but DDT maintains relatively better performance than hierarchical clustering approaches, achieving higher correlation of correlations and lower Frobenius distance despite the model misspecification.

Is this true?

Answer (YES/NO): NO